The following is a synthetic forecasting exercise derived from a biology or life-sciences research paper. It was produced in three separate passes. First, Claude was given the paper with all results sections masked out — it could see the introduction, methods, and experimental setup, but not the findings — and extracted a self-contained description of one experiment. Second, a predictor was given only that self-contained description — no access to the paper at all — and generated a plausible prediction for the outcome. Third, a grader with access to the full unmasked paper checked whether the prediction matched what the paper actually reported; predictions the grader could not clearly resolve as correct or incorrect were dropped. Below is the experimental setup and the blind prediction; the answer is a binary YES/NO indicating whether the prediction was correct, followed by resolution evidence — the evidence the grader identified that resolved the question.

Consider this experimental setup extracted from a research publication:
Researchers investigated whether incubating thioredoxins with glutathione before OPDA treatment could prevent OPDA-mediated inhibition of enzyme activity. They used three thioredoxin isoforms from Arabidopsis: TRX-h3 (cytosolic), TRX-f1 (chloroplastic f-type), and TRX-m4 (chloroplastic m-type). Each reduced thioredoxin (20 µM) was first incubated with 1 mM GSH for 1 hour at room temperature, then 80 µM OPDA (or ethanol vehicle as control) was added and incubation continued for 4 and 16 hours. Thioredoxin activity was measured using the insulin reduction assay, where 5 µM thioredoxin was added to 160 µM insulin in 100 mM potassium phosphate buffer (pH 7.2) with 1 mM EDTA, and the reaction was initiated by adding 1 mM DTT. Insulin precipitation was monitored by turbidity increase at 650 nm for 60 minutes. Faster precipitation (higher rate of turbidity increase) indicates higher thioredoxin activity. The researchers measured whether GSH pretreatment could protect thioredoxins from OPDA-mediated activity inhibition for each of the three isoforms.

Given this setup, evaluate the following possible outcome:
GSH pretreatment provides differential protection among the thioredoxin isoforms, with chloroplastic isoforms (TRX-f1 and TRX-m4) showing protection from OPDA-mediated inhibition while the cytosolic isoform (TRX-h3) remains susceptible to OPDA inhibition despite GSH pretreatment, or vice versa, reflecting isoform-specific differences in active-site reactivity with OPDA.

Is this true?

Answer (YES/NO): NO